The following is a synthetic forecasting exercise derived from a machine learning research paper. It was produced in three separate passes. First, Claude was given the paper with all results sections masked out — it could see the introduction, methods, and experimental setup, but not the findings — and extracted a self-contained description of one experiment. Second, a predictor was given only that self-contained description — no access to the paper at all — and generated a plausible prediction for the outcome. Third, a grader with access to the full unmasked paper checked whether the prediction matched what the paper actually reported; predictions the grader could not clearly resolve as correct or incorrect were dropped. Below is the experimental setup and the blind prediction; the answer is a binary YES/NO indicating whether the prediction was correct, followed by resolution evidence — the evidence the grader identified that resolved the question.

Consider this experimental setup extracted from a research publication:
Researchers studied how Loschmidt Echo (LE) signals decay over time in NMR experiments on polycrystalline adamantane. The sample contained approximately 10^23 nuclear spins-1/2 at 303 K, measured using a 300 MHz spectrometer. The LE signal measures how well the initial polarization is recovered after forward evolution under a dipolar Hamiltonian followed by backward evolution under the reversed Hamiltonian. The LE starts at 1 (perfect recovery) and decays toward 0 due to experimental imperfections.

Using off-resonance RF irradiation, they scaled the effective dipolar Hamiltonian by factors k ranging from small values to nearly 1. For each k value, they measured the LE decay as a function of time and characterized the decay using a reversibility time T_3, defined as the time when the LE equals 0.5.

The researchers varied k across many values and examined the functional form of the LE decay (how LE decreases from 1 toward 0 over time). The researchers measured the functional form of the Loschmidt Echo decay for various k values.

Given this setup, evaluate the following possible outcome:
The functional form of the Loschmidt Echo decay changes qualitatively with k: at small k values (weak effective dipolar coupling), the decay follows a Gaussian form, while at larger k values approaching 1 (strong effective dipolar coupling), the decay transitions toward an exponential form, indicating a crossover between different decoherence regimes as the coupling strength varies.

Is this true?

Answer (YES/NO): NO